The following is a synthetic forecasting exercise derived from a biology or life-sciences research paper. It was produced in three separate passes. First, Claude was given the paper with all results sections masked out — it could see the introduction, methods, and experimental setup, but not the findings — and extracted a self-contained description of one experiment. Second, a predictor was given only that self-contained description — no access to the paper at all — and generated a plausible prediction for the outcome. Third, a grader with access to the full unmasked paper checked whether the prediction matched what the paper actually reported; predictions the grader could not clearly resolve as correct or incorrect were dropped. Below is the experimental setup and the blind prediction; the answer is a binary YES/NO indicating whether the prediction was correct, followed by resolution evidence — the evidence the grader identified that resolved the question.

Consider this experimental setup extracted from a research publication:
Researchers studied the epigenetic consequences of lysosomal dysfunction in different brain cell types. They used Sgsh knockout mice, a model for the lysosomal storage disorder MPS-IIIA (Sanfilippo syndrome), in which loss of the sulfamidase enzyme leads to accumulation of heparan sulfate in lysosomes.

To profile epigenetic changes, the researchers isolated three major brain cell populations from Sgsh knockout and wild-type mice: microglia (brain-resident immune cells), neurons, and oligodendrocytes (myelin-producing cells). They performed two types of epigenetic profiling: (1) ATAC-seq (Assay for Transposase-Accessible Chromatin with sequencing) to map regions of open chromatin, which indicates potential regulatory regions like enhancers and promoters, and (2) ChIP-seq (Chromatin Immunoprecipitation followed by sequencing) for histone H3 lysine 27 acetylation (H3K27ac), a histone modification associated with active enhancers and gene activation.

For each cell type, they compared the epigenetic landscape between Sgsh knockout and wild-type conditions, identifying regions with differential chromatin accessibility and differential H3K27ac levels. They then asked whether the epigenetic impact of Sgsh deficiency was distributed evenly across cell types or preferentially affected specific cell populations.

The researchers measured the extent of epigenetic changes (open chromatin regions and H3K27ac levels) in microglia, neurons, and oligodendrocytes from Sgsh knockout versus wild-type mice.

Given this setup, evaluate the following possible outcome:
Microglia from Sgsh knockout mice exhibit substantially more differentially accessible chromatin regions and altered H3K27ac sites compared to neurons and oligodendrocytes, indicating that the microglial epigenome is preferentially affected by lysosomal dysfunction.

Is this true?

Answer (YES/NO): YES